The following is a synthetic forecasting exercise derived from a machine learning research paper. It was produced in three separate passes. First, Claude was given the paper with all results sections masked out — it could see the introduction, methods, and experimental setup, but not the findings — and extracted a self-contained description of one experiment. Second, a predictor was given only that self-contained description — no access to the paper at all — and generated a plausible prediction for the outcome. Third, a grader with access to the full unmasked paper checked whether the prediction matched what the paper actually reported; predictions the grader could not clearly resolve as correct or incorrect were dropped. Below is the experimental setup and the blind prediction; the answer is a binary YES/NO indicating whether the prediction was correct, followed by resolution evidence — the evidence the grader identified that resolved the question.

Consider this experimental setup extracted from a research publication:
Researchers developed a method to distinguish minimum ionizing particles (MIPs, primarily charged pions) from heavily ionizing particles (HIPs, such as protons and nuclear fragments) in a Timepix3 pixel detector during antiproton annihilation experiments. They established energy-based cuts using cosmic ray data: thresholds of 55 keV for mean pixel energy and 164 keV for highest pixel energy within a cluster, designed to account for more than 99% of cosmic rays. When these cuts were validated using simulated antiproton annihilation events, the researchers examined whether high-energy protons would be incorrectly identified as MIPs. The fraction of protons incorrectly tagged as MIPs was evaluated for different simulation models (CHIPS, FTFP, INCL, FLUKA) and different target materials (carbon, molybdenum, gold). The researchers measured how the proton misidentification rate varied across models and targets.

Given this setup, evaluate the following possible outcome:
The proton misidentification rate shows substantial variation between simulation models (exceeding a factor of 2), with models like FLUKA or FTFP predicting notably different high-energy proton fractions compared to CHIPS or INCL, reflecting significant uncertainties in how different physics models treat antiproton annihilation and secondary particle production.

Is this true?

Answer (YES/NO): YES